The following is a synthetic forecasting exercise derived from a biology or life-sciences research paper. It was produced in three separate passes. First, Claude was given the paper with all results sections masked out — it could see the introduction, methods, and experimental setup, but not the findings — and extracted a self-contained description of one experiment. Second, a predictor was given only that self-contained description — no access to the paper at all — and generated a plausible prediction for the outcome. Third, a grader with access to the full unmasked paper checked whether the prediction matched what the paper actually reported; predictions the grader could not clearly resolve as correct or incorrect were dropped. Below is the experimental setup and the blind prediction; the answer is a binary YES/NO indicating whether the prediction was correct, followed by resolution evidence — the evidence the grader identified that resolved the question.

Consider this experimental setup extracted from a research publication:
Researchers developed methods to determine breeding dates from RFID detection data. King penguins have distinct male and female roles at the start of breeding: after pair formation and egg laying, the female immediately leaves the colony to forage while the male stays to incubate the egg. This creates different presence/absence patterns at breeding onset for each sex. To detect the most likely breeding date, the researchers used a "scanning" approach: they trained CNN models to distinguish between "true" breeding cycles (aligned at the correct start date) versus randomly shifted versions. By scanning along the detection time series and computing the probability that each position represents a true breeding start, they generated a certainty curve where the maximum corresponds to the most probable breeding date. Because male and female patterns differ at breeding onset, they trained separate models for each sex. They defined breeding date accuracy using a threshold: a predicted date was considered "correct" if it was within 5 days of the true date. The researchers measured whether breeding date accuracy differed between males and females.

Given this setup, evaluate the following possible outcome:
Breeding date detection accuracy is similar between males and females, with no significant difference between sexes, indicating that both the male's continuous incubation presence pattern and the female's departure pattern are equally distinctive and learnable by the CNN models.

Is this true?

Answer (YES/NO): NO